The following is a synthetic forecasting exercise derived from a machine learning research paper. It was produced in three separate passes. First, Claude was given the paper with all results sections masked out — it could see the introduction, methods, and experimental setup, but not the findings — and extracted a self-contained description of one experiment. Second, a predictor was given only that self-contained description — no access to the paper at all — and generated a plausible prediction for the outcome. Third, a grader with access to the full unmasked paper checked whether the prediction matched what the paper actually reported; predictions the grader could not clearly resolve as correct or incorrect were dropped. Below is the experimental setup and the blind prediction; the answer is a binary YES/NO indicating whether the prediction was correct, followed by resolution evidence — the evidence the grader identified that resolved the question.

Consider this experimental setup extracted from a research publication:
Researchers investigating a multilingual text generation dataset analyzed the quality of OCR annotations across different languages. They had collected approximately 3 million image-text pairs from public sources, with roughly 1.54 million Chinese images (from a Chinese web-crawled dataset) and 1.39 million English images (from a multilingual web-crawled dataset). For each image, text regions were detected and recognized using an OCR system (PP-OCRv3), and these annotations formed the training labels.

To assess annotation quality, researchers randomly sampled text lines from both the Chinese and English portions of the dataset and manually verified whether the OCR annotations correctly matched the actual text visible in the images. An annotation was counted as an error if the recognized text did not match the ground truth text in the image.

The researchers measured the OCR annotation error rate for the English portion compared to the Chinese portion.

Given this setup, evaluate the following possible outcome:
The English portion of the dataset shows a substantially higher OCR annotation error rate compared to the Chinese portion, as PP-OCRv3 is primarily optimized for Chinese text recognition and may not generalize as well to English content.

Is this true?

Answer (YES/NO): NO